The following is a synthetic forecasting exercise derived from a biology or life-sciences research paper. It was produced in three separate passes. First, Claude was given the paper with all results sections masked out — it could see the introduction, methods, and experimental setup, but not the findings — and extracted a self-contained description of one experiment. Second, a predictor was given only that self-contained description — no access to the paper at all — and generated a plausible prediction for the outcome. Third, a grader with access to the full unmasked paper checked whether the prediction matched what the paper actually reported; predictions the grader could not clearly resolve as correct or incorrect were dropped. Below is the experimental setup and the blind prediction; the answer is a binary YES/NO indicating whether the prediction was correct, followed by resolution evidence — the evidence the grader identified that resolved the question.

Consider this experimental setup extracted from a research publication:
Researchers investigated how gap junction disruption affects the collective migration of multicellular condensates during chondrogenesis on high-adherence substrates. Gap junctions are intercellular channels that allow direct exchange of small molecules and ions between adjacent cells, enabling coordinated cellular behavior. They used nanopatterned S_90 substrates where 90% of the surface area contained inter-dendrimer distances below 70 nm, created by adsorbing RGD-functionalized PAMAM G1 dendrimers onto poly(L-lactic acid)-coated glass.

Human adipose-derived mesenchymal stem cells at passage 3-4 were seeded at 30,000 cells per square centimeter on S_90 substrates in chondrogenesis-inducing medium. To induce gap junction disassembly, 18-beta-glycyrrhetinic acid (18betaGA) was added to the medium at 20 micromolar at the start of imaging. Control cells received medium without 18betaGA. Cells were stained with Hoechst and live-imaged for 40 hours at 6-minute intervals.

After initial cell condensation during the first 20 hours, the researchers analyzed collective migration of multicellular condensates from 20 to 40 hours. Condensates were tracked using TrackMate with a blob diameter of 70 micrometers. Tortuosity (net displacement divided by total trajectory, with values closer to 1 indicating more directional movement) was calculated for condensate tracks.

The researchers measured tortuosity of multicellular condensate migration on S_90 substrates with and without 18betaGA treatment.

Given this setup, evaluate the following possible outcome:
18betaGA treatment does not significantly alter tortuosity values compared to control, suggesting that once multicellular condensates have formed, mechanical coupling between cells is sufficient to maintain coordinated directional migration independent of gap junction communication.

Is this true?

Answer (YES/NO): YES